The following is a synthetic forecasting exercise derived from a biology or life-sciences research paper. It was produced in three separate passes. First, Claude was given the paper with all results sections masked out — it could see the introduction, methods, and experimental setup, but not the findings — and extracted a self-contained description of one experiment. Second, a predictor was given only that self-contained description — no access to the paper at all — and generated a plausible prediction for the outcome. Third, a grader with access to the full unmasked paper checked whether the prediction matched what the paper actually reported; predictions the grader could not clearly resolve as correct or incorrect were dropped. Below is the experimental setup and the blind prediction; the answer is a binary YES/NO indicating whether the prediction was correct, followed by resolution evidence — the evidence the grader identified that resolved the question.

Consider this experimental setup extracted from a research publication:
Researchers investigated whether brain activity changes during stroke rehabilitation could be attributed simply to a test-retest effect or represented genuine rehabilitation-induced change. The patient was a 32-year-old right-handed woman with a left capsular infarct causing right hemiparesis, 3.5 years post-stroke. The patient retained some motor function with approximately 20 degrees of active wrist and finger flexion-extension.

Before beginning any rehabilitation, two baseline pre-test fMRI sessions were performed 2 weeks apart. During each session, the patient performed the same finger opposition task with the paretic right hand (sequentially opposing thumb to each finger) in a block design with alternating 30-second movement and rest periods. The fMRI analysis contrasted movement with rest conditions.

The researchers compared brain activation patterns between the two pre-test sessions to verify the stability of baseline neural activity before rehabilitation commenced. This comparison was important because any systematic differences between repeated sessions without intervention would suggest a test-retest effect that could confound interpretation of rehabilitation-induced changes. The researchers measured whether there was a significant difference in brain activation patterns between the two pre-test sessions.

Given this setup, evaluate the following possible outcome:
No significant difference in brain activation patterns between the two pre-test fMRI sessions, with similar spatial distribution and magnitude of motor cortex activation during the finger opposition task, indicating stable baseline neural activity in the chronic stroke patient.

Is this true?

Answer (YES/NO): NO